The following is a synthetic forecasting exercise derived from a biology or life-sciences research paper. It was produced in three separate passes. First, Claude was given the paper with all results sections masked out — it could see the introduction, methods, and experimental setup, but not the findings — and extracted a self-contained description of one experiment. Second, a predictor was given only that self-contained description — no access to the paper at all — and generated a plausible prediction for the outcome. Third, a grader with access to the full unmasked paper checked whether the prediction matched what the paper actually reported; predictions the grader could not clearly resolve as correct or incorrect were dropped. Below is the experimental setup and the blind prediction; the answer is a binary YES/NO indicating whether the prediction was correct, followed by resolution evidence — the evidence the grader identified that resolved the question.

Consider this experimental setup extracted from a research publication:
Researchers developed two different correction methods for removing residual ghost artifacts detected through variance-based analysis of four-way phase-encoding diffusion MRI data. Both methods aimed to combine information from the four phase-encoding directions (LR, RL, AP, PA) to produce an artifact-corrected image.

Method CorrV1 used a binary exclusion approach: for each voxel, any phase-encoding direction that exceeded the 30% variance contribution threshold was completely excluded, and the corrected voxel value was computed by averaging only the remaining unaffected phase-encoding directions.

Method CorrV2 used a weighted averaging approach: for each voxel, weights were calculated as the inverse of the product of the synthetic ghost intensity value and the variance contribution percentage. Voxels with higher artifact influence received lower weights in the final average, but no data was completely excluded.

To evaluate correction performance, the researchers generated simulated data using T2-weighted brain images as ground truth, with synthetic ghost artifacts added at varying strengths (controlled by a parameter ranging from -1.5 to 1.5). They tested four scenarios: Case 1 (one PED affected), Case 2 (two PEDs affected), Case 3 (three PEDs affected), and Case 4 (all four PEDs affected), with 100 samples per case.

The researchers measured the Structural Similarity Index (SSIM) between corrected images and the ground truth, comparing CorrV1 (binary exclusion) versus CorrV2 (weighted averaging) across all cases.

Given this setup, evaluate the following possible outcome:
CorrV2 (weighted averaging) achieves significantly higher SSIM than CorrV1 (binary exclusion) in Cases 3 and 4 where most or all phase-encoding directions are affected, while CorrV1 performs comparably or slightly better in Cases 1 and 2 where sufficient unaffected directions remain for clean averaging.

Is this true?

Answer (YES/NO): NO